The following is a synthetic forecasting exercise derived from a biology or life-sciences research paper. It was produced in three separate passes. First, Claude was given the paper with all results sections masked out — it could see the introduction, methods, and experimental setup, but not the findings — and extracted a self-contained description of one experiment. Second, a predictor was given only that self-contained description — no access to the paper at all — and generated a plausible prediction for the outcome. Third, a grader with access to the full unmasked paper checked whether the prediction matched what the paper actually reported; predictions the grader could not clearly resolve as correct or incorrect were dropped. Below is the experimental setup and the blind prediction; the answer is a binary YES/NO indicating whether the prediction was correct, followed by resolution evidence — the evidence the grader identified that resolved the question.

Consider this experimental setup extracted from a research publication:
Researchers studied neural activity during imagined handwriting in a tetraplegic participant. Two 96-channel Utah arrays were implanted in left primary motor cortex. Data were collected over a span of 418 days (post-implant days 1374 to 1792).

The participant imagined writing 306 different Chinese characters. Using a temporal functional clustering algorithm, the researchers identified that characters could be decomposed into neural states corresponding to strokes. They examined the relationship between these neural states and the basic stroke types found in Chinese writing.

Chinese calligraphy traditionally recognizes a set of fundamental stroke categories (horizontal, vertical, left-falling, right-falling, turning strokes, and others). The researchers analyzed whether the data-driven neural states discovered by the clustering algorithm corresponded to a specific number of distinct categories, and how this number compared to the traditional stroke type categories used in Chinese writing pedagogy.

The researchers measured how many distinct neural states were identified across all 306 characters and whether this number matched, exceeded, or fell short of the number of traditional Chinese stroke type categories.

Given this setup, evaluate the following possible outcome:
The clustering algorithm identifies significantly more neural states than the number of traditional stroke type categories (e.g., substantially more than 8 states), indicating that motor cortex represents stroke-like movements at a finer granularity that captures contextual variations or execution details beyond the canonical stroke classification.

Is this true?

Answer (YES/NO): NO